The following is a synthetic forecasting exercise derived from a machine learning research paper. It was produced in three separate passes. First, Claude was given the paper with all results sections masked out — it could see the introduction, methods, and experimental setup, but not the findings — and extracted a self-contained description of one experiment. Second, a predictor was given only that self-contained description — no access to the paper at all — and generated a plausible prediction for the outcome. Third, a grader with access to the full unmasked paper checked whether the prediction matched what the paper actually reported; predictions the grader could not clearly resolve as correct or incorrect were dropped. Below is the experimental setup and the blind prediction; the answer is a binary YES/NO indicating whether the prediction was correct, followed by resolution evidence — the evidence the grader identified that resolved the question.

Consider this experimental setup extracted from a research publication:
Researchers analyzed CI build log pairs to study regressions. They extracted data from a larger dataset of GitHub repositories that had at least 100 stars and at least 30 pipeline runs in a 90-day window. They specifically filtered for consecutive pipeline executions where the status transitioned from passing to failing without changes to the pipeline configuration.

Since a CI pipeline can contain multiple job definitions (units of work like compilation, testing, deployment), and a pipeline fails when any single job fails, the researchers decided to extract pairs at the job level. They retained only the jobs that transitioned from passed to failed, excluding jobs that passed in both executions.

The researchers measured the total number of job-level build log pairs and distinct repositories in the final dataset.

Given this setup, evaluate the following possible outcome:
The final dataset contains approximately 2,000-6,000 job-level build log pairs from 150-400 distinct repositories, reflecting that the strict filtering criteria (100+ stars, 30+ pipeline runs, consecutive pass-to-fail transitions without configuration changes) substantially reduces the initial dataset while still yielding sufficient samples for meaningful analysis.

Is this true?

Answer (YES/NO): NO